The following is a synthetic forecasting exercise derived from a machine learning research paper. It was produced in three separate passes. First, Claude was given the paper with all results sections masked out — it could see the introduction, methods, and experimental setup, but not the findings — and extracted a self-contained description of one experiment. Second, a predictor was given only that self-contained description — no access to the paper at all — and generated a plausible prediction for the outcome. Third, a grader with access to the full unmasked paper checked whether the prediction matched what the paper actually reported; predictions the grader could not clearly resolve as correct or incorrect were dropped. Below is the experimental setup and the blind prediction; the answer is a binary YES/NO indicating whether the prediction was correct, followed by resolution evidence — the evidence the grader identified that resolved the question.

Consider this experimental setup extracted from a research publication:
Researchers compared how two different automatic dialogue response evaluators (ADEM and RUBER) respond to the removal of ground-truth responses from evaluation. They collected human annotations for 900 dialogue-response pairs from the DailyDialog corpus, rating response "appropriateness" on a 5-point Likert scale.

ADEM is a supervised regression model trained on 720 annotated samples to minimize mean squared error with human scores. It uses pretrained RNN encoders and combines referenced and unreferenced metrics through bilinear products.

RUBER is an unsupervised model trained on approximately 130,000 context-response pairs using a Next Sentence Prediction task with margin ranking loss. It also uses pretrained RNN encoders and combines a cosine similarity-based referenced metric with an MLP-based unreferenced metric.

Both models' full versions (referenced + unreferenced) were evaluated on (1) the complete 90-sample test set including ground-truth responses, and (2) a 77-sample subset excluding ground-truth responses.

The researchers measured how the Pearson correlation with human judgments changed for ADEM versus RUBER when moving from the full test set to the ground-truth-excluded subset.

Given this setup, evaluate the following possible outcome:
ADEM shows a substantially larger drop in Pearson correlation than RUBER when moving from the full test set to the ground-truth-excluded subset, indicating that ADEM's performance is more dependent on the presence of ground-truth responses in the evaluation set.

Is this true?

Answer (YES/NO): YES